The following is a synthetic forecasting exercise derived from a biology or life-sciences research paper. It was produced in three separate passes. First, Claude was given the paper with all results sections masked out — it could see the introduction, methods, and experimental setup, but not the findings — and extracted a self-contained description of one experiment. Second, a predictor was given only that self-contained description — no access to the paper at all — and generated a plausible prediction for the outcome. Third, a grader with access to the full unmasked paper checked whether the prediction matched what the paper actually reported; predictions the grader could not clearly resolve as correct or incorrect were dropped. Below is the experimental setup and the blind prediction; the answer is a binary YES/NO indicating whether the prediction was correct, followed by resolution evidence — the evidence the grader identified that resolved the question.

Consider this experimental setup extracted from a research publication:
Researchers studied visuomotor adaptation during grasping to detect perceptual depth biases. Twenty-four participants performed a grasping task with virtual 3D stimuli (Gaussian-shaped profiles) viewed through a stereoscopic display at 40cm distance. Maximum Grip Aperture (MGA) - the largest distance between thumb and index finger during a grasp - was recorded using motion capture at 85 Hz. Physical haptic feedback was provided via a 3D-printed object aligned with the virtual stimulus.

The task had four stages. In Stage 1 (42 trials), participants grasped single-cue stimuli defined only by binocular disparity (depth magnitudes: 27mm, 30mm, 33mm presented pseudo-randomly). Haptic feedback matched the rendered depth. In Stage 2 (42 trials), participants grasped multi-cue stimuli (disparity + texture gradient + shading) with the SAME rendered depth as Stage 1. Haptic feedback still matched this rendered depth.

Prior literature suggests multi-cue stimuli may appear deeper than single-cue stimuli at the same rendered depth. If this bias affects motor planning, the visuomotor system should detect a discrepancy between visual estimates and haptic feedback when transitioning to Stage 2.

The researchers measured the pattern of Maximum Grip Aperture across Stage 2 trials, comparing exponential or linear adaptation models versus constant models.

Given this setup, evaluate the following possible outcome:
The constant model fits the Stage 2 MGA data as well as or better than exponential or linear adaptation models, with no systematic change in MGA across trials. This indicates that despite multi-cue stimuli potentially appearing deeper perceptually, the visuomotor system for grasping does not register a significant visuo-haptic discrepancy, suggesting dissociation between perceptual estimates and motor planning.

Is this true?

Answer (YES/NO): NO